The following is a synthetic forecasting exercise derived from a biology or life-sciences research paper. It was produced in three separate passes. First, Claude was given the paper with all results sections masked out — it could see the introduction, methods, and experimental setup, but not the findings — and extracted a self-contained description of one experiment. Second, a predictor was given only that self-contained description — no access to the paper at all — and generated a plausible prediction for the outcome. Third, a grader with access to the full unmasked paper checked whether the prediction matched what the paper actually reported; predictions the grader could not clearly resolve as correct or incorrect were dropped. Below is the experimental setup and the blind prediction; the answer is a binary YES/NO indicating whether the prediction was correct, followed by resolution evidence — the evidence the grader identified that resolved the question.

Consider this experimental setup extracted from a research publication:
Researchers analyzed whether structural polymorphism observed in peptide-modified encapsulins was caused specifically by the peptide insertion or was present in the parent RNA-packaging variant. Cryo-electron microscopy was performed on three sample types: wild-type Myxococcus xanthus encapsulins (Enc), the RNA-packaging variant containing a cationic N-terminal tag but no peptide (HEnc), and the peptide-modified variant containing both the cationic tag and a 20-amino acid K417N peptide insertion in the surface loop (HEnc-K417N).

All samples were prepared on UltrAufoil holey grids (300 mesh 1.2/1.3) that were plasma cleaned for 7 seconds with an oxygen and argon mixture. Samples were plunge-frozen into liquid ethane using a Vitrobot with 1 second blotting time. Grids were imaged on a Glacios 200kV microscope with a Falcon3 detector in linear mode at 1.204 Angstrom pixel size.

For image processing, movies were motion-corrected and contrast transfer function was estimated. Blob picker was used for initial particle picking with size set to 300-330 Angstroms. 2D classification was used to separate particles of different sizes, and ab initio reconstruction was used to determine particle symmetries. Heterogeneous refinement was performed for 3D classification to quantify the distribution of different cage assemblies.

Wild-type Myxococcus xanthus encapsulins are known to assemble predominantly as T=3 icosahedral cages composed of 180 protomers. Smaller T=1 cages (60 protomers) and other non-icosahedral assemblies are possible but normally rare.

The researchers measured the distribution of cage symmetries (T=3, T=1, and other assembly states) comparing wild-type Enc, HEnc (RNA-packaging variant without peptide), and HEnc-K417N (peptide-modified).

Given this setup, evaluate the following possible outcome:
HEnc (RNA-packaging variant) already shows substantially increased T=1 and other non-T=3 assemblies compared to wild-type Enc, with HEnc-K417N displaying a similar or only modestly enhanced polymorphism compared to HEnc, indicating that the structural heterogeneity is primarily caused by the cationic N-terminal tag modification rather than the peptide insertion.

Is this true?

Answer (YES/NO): NO